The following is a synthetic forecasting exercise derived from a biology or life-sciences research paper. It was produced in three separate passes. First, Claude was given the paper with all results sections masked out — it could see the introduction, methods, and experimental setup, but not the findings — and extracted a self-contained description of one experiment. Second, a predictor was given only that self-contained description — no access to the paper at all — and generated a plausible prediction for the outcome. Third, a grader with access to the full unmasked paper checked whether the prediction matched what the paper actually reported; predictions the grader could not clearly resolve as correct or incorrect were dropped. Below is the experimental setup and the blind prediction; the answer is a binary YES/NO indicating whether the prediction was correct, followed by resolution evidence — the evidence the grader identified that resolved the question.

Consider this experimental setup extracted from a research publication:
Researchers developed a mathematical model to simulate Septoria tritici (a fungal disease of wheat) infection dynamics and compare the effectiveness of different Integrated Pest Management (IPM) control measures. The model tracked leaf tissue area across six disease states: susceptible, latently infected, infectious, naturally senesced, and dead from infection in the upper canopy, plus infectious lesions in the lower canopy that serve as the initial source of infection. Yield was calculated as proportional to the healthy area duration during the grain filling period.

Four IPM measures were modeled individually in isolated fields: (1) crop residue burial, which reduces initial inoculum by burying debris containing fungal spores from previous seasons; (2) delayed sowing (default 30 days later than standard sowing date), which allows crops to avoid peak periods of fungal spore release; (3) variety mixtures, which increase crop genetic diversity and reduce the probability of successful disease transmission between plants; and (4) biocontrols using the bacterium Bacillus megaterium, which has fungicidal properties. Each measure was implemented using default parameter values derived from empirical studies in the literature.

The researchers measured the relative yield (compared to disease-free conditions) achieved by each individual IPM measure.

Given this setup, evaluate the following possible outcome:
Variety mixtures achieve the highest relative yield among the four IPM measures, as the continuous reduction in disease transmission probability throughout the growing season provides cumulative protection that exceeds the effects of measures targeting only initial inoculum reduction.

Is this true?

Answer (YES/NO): NO